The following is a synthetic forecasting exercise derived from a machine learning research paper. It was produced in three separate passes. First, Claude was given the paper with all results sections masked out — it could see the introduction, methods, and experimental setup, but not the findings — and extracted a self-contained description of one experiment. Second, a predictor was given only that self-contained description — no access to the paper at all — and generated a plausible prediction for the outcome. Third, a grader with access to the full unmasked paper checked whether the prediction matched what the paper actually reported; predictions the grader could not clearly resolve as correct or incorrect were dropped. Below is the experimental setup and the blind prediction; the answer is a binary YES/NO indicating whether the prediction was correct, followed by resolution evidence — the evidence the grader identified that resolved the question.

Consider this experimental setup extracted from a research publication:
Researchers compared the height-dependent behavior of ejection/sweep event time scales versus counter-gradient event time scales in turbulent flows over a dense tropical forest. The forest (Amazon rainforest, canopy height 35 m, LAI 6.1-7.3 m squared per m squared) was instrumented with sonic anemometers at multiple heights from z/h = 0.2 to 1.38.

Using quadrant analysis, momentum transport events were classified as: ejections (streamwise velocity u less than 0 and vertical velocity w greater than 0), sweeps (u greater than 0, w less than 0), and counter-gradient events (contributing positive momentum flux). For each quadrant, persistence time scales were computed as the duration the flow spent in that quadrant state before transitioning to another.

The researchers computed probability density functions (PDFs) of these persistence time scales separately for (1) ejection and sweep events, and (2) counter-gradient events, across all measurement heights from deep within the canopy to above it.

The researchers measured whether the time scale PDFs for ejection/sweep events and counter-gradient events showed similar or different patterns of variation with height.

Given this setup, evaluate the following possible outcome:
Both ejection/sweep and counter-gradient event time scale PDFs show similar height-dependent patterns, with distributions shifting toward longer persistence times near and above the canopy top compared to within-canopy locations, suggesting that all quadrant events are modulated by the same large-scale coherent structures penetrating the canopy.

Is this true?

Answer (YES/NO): NO